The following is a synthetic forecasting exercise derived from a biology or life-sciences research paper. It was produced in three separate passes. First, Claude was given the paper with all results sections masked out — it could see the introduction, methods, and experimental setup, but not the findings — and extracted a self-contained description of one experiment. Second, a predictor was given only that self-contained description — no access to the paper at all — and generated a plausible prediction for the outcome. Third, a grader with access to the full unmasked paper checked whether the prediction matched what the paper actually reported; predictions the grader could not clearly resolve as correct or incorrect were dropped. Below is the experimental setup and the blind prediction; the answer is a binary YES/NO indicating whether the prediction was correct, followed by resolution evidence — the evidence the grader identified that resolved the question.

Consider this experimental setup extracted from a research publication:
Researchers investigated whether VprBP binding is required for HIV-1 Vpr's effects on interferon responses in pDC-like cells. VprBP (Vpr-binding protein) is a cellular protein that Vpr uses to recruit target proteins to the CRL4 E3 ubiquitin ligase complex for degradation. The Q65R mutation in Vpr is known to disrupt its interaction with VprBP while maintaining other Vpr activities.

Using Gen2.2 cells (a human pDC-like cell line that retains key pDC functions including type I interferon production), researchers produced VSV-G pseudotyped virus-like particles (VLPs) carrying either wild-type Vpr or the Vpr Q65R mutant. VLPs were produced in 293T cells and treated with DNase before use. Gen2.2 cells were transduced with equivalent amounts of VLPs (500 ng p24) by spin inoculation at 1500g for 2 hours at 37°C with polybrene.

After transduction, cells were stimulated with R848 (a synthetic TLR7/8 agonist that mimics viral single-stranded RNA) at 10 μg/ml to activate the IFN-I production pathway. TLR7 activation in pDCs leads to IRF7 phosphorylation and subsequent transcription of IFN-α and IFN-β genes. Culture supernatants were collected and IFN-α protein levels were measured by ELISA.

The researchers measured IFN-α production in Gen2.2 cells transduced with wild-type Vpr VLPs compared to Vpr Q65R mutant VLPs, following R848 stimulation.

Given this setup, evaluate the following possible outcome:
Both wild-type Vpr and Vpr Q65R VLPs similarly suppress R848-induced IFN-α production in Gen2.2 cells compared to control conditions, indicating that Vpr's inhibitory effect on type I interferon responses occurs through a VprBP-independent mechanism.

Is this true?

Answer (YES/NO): NO